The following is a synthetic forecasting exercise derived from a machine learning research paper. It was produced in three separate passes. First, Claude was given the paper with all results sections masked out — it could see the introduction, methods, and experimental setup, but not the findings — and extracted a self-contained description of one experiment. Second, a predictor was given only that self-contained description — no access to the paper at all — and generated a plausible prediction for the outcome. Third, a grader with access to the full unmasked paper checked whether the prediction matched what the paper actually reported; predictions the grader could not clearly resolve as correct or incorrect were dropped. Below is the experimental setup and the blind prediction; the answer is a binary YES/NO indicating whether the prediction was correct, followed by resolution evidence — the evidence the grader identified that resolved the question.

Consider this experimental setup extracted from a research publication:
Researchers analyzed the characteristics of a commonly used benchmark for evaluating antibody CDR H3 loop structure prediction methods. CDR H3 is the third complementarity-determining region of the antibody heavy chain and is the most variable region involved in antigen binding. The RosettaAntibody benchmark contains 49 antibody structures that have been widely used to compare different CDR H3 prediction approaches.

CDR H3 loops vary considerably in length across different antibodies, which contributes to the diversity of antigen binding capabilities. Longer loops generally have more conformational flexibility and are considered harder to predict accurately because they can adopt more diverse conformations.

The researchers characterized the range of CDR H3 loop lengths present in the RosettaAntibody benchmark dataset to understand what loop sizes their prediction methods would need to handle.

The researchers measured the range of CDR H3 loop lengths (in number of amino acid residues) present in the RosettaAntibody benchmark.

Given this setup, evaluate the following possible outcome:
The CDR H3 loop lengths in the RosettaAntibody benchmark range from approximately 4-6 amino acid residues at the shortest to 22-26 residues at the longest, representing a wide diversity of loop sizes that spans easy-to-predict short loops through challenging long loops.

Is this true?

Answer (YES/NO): NO